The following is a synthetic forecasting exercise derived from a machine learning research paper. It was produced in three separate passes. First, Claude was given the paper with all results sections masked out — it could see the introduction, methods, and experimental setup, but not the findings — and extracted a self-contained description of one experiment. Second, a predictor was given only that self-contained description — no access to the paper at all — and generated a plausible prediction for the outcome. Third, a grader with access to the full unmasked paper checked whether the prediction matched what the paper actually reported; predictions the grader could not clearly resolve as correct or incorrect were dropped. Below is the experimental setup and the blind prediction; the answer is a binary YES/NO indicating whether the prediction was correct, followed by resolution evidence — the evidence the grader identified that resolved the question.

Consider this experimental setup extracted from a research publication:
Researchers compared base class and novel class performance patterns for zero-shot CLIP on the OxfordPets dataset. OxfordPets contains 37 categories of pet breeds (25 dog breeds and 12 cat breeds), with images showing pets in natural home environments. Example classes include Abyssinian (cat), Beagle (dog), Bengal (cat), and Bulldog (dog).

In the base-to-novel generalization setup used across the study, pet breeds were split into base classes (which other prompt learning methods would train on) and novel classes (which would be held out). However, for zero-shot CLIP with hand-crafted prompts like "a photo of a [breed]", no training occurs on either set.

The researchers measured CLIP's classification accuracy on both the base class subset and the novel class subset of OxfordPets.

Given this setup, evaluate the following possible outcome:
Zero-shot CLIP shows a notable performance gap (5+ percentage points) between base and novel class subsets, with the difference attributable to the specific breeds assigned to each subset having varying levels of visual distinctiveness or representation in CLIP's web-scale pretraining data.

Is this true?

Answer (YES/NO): YES